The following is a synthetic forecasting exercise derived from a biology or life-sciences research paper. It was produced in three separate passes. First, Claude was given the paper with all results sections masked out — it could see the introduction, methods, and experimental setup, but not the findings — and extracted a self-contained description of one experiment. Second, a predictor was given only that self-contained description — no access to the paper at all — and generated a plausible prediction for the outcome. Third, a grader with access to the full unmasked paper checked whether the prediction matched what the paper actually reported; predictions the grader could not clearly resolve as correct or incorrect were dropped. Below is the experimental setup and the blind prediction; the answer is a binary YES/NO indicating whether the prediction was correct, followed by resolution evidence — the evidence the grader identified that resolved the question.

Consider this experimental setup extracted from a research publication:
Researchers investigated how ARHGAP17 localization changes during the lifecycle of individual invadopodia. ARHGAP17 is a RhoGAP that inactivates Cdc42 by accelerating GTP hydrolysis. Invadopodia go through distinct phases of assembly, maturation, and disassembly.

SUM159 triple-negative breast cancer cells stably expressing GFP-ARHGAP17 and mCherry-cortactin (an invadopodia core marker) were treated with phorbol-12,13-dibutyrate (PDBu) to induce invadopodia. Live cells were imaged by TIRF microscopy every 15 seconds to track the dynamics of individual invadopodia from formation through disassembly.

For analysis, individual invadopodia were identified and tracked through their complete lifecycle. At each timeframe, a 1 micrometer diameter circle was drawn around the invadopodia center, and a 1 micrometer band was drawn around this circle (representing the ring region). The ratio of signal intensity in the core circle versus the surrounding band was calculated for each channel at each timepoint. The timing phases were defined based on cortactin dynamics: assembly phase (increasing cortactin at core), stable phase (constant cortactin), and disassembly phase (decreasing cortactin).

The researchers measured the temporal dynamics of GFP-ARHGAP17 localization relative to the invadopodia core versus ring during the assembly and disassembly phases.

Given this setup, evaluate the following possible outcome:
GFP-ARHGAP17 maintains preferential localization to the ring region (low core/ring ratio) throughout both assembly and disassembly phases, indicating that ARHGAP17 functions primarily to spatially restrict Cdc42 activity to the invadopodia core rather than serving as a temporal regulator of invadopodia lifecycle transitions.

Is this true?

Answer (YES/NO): NO